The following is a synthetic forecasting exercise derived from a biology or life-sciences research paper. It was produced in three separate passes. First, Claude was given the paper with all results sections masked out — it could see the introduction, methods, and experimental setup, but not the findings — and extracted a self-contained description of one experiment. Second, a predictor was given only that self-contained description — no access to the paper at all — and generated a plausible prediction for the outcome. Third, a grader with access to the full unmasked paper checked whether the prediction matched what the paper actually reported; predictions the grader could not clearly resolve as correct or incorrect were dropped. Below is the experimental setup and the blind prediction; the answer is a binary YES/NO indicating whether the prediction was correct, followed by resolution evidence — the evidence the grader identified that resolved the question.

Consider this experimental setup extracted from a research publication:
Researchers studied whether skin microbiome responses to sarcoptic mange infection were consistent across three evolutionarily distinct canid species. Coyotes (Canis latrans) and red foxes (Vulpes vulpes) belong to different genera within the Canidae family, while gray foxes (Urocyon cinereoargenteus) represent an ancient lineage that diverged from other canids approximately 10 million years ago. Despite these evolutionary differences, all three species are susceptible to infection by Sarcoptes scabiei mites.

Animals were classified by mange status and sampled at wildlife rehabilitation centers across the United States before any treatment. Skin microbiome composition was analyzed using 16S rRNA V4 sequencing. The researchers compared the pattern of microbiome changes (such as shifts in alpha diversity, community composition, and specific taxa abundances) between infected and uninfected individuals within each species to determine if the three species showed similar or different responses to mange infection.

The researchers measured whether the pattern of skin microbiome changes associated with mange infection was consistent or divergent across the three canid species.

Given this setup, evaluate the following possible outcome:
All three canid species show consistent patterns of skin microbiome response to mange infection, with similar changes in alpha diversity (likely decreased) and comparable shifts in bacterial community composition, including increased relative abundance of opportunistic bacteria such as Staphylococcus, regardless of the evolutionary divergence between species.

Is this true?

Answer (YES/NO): YES